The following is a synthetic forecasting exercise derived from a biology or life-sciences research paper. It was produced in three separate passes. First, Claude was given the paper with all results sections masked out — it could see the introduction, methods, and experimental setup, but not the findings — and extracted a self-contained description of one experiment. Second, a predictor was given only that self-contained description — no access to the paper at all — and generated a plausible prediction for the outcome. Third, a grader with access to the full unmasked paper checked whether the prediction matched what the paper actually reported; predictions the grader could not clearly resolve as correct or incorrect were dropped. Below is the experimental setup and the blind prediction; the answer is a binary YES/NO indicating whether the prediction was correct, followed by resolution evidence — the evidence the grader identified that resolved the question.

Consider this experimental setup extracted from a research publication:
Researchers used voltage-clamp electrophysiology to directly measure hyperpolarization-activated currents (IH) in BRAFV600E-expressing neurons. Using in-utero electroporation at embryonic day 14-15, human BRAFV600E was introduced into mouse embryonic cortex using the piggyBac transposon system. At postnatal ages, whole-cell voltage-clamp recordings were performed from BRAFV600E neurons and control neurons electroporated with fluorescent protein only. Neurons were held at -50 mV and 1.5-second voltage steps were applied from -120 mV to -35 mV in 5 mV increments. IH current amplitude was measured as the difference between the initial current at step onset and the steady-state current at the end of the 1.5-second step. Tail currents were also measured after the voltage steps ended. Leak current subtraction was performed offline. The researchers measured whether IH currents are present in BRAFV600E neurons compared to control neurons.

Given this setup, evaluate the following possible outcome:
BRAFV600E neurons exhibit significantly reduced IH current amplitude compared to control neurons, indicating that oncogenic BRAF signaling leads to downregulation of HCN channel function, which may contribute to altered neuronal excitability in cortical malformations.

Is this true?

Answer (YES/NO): NO